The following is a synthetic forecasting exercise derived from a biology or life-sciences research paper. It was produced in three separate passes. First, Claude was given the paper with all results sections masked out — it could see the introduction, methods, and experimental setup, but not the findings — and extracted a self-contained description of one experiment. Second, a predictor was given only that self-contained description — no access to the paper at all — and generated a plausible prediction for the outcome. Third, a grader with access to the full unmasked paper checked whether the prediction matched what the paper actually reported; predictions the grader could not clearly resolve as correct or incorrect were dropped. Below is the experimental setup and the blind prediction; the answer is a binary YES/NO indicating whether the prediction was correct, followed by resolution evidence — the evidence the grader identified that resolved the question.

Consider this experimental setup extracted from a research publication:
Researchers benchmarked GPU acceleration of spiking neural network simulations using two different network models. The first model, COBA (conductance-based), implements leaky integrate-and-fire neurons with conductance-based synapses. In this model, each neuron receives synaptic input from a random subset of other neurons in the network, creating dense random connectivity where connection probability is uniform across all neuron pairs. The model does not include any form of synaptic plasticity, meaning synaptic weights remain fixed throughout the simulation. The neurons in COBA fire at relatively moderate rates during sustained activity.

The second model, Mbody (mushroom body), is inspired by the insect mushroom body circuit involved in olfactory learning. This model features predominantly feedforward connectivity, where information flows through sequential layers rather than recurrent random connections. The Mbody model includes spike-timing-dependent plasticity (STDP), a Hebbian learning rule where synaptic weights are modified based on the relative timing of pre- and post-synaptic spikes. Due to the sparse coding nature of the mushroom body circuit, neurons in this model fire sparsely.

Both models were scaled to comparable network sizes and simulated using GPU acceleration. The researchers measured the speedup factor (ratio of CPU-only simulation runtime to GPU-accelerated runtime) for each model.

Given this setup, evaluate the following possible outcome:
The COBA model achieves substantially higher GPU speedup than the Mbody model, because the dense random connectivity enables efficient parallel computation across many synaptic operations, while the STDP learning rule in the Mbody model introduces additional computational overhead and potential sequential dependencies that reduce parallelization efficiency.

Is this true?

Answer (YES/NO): NO